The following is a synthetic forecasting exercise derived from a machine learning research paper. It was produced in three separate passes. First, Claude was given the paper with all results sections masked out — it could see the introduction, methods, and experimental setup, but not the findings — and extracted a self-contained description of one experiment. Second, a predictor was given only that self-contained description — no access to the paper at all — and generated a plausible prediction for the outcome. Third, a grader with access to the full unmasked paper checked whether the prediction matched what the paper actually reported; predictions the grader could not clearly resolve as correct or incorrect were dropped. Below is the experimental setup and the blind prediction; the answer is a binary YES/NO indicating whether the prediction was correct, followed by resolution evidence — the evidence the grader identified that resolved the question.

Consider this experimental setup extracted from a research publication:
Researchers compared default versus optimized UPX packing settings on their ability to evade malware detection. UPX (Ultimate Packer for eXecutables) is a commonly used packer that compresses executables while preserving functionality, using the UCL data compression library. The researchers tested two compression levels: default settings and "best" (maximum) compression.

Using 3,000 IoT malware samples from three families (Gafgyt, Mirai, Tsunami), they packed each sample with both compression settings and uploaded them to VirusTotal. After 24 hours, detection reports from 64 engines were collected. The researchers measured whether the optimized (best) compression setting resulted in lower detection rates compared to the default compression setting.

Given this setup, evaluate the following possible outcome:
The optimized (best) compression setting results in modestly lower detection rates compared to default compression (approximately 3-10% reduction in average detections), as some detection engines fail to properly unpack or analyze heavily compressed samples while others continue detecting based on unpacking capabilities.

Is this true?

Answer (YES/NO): NO